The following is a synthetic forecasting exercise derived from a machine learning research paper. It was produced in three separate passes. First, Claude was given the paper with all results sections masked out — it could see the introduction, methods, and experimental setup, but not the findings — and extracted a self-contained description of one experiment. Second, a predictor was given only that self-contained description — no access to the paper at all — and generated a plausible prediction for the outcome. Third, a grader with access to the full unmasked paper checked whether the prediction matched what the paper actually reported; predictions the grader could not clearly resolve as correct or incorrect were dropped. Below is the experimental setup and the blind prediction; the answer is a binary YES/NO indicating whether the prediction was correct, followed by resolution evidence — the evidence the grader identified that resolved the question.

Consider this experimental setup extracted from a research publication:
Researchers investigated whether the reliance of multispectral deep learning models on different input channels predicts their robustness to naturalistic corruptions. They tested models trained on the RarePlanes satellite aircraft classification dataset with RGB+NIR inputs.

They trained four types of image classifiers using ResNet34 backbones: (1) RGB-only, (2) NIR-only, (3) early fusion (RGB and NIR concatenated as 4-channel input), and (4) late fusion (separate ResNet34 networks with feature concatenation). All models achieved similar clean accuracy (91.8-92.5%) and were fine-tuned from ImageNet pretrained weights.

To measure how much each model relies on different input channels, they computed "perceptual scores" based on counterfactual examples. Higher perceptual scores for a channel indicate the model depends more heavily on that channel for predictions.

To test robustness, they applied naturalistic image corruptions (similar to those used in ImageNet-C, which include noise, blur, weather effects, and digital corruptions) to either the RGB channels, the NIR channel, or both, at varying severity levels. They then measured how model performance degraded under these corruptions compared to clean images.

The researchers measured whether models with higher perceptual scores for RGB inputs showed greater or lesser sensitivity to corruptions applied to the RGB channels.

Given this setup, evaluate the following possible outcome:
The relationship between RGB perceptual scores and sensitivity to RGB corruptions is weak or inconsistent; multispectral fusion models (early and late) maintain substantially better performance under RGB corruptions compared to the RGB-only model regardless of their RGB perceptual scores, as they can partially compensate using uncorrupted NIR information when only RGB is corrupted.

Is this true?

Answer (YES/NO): NO